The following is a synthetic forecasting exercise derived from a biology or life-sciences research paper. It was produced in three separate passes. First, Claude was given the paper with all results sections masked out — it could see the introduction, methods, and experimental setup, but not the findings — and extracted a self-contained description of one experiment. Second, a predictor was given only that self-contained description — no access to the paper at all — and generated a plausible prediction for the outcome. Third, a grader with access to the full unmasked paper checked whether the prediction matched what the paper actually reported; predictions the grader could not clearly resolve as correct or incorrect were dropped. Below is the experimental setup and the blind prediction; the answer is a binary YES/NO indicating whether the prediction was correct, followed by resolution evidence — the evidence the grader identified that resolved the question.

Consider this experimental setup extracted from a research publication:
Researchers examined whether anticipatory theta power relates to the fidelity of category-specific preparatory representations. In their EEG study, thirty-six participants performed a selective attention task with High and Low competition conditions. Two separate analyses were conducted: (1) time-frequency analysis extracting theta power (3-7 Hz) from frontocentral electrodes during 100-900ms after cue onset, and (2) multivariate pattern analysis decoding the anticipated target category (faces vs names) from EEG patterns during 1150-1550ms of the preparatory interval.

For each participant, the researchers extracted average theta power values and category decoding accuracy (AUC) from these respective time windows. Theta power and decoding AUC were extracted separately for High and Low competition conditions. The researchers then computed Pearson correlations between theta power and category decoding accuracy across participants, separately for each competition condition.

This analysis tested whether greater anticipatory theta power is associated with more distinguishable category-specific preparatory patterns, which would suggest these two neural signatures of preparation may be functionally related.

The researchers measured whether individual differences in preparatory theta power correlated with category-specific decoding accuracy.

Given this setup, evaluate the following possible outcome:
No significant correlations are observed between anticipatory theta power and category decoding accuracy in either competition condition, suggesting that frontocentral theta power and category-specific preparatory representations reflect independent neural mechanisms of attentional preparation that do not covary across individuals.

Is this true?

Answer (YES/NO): YES